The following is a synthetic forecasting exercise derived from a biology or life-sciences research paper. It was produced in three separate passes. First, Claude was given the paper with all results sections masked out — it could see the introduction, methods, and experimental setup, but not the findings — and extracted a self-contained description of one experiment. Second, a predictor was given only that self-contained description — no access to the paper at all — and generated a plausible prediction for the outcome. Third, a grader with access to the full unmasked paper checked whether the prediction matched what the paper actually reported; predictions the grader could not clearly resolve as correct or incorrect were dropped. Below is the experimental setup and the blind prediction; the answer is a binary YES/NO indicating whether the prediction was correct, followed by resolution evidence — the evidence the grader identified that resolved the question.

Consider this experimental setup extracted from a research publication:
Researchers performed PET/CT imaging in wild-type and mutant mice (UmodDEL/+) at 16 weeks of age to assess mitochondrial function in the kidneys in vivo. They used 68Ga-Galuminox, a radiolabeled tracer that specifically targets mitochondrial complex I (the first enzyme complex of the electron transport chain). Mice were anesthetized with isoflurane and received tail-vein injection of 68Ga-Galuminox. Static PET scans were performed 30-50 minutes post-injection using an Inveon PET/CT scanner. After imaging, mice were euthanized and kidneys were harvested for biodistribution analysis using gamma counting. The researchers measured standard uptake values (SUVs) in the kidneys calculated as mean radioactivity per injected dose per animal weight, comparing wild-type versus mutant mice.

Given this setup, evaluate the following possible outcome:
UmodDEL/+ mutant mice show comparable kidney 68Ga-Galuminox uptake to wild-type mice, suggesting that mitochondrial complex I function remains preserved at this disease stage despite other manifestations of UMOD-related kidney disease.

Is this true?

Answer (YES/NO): NO